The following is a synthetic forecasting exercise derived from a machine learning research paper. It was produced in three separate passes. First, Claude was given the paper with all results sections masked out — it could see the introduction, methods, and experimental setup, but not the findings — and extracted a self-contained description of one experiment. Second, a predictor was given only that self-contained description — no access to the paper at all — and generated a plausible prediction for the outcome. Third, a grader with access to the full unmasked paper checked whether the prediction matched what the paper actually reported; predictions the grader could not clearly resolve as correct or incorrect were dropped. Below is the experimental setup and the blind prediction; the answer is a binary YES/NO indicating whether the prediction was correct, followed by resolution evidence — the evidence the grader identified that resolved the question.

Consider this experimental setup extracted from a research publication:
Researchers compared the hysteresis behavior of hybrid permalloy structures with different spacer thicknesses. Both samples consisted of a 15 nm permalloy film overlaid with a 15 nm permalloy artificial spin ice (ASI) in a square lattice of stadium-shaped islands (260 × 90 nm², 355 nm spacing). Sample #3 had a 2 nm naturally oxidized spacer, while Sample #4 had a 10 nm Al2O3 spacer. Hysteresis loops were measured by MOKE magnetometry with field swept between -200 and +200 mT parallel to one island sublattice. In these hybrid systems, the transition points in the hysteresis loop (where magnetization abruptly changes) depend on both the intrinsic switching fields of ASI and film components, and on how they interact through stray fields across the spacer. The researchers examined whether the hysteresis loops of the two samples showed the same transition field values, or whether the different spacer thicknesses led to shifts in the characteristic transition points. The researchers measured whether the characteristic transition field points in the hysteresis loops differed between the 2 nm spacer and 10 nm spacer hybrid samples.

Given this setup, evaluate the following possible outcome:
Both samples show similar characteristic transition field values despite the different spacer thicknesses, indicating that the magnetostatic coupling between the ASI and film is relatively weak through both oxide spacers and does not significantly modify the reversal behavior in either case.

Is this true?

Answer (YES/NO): NO